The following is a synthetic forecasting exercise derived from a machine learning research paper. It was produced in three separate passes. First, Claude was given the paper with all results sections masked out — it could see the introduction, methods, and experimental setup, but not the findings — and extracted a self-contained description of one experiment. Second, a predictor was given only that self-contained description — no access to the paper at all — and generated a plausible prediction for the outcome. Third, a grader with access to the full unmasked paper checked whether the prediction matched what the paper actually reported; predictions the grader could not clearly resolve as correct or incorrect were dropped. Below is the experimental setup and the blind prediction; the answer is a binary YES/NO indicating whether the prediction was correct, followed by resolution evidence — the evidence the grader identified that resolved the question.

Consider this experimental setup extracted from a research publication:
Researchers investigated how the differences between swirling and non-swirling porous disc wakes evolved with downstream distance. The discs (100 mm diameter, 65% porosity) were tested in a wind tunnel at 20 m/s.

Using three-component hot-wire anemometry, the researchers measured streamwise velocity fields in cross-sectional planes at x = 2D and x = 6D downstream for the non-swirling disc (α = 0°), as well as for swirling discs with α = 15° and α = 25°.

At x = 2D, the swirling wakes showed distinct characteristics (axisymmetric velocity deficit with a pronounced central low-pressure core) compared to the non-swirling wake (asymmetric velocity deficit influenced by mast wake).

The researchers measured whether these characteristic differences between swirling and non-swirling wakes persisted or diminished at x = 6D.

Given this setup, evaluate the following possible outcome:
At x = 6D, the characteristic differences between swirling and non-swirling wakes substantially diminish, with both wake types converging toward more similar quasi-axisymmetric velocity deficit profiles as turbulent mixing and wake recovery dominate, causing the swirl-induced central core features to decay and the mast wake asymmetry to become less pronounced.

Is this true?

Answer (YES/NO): YES